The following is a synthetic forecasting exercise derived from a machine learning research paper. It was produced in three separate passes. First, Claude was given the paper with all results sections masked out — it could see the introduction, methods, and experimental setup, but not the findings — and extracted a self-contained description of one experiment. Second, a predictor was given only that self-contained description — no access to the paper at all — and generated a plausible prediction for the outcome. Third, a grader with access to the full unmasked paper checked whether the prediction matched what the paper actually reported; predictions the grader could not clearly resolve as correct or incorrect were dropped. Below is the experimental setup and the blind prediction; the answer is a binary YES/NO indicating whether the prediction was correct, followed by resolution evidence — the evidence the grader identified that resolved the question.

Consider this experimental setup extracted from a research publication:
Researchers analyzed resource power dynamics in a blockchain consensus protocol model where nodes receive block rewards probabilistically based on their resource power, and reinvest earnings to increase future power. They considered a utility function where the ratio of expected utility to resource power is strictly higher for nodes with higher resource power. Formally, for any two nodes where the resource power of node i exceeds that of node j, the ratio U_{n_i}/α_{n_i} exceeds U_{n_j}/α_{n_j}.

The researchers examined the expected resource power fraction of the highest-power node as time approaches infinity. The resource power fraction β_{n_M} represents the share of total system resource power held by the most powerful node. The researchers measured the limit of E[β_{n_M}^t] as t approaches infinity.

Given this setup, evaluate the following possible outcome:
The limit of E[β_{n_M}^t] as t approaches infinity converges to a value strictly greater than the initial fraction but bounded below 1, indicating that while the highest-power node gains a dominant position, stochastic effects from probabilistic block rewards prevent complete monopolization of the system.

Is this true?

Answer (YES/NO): NO